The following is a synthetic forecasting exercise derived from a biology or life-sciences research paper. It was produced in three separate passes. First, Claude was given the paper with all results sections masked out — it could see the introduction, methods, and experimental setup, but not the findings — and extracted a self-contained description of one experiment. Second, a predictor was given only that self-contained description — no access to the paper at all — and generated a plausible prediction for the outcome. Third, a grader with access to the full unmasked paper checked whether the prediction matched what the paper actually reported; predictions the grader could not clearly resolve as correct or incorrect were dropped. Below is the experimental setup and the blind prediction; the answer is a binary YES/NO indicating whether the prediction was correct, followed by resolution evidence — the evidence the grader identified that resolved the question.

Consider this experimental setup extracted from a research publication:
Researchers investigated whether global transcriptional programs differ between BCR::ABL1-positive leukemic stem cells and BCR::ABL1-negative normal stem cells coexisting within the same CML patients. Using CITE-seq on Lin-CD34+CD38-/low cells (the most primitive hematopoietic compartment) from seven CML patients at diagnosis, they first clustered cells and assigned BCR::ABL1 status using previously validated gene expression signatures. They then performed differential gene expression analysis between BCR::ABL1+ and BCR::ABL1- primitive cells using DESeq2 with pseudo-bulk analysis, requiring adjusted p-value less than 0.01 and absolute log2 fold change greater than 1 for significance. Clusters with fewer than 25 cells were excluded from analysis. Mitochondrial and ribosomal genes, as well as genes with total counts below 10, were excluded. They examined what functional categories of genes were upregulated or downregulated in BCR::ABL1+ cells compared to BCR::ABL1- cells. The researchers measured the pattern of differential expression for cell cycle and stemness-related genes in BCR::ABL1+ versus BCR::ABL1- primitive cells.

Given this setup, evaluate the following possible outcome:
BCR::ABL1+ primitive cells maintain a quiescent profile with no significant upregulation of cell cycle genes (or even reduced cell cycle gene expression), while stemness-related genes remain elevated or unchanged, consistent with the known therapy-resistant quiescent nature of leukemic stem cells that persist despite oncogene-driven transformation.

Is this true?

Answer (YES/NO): NO